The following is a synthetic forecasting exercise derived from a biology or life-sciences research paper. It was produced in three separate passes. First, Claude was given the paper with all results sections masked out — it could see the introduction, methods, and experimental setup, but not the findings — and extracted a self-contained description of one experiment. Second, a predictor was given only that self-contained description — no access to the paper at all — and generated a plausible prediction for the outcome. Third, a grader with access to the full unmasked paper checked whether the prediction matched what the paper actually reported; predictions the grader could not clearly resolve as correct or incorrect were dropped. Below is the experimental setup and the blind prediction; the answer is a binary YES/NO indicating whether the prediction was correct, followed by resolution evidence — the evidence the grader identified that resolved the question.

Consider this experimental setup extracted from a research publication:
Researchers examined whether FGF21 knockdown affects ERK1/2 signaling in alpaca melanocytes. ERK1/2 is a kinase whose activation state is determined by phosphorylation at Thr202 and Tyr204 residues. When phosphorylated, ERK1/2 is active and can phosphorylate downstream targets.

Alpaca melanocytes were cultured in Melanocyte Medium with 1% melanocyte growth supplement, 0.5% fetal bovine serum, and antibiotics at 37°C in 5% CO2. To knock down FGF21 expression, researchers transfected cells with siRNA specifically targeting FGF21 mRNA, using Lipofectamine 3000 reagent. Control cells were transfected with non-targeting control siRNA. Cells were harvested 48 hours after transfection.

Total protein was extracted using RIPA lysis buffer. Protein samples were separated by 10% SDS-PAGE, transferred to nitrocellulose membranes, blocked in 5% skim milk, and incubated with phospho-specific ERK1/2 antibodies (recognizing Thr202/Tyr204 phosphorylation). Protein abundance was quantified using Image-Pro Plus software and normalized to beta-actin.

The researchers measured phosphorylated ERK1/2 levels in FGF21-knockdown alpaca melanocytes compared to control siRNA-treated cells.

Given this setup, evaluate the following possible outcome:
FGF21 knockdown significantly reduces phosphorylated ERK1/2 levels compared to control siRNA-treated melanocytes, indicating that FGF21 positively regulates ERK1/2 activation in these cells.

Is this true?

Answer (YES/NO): YES